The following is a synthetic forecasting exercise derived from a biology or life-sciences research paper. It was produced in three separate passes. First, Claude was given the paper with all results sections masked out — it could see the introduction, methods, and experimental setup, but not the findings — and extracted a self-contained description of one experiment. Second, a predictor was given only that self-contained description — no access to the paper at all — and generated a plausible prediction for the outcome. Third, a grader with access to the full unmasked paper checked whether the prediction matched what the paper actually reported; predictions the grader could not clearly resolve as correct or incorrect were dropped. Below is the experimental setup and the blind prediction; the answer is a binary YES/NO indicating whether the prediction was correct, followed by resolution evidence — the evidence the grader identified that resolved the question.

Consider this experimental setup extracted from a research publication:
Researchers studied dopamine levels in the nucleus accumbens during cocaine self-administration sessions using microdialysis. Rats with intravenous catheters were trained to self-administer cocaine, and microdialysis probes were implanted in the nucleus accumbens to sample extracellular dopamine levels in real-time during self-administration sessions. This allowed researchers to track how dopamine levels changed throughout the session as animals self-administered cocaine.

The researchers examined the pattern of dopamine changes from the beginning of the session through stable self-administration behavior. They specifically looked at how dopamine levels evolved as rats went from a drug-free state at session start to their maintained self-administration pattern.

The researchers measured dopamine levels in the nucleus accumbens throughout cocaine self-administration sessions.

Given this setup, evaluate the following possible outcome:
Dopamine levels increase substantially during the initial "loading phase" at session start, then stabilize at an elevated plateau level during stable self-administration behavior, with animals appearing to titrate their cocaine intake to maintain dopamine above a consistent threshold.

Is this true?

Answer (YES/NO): YES